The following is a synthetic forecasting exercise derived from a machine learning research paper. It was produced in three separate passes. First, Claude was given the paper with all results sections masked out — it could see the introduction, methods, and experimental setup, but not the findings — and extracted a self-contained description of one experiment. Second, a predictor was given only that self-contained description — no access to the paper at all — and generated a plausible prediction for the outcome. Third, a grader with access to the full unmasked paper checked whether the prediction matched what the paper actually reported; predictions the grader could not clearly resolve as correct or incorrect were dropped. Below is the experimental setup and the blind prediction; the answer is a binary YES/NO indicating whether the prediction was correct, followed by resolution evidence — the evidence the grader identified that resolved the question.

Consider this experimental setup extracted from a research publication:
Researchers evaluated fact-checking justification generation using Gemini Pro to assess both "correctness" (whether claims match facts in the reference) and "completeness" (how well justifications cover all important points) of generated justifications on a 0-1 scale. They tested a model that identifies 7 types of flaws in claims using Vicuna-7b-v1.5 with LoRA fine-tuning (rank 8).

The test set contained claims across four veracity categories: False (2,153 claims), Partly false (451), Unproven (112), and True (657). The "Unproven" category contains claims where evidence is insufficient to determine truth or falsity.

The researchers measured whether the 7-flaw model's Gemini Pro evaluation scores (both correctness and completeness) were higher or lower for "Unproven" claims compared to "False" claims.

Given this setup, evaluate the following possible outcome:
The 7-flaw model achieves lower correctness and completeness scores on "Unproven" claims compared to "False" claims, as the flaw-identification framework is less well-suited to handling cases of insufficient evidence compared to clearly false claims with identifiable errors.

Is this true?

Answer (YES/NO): YES